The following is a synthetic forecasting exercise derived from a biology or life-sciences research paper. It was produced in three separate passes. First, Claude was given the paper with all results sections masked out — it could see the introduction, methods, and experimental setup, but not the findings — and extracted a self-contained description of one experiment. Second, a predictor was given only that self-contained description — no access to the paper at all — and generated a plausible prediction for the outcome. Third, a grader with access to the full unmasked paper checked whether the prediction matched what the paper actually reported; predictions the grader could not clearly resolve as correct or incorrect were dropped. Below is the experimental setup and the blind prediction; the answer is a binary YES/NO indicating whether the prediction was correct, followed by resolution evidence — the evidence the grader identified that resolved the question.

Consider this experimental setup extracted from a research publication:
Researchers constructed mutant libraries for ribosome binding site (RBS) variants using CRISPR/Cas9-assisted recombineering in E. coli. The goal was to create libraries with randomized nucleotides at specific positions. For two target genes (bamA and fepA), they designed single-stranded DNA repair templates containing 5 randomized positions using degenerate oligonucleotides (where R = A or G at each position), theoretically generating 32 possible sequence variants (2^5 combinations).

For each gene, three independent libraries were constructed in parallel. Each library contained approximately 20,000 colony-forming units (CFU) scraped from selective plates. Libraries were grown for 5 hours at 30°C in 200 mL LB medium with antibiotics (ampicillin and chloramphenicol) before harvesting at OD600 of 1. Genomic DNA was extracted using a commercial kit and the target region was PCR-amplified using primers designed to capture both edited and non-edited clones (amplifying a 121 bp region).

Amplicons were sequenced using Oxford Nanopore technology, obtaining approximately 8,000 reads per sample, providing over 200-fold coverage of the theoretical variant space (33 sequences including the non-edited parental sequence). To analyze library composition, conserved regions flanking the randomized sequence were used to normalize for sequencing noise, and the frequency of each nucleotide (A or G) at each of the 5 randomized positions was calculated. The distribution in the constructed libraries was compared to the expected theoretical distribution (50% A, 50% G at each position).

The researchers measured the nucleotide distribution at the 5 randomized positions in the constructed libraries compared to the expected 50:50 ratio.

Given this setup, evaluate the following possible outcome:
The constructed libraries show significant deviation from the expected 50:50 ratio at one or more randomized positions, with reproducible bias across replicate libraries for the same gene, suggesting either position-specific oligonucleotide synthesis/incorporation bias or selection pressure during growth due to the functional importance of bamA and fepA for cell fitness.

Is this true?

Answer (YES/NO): YES